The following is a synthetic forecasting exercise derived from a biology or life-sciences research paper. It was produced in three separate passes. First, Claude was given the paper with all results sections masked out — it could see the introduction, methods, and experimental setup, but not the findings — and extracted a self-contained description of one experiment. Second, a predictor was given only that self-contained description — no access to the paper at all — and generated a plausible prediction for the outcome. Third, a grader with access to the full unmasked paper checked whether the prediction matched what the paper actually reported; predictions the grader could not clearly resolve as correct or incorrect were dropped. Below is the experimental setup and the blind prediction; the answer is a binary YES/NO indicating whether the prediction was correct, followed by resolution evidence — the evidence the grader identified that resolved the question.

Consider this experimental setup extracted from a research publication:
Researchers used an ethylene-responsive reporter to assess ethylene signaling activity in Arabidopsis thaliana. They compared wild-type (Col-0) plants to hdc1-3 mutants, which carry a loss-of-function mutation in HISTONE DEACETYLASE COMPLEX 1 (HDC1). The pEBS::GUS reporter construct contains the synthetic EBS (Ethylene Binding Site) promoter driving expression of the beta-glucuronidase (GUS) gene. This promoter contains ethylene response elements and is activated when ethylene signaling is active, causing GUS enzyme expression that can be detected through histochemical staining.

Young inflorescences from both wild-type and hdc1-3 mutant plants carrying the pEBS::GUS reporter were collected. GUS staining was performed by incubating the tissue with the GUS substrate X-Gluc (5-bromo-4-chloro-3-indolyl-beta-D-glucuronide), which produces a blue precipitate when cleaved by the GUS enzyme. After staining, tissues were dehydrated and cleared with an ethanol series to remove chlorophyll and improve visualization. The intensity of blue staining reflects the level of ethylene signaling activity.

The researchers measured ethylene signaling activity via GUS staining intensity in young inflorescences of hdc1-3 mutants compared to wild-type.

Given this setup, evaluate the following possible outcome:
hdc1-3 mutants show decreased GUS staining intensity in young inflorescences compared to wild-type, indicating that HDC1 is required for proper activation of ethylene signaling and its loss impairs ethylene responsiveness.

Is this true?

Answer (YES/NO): YES